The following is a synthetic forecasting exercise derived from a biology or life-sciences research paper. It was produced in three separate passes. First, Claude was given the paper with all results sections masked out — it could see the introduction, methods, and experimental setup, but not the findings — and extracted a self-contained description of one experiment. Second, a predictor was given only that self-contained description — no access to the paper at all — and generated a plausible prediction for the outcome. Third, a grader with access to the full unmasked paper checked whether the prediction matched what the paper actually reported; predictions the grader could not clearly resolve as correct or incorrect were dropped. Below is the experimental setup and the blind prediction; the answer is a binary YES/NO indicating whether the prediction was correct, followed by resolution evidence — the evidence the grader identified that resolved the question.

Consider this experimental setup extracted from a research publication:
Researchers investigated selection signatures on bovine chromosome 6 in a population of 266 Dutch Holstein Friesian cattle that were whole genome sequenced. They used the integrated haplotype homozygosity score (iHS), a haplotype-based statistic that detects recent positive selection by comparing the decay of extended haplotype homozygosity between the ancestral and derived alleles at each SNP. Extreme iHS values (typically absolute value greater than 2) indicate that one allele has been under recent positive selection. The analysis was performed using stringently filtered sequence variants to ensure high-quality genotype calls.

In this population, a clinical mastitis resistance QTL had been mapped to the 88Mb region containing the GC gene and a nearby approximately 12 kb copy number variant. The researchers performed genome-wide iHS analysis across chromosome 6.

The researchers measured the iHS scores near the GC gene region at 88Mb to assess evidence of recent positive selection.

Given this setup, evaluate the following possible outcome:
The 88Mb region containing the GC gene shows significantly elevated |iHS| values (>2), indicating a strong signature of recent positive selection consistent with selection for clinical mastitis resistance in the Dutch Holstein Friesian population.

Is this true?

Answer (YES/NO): NO